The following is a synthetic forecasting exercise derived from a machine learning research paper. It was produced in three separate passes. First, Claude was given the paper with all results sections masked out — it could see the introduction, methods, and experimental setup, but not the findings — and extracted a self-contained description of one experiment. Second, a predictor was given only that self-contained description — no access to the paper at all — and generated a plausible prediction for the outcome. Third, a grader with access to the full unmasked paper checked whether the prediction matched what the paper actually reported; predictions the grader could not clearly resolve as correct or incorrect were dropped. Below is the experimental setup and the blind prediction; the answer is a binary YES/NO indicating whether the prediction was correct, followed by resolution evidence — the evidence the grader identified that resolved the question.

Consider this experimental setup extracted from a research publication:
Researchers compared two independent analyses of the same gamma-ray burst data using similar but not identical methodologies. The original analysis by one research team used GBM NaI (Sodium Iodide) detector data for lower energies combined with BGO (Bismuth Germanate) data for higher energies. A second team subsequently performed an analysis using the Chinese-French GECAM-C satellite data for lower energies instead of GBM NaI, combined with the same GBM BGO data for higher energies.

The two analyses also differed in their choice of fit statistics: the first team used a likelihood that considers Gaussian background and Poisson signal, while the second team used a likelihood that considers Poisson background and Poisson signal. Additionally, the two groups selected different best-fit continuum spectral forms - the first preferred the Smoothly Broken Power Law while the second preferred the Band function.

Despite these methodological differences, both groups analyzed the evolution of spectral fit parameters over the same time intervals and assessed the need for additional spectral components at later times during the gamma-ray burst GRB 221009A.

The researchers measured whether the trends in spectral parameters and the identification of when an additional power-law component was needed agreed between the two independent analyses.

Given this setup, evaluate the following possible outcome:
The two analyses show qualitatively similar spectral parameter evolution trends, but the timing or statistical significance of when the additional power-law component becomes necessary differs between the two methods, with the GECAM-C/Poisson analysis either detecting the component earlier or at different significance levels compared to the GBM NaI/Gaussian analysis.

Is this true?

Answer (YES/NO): NO